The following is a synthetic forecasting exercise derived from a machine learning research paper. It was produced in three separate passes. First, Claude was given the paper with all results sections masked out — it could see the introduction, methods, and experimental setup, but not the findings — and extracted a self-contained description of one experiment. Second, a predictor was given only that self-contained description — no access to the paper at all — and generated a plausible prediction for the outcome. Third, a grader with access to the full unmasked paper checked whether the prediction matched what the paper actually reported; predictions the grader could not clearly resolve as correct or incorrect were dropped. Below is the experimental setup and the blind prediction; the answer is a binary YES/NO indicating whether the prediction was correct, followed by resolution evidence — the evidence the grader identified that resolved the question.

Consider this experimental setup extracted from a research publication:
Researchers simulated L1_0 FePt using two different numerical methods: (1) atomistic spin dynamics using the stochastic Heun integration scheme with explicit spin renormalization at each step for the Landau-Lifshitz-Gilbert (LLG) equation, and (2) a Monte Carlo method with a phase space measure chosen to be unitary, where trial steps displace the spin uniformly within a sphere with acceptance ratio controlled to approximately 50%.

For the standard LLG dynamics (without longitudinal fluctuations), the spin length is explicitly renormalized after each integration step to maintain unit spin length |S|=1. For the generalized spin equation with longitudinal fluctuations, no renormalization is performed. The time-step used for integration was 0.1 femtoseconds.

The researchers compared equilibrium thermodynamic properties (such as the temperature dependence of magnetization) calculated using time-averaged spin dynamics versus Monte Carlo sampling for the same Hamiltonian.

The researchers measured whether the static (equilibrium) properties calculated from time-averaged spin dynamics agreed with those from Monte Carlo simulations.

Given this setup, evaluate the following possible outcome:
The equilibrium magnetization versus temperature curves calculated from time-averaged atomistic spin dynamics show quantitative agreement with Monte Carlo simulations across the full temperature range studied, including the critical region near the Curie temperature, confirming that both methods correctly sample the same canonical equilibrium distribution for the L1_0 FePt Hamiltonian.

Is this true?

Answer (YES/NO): YES